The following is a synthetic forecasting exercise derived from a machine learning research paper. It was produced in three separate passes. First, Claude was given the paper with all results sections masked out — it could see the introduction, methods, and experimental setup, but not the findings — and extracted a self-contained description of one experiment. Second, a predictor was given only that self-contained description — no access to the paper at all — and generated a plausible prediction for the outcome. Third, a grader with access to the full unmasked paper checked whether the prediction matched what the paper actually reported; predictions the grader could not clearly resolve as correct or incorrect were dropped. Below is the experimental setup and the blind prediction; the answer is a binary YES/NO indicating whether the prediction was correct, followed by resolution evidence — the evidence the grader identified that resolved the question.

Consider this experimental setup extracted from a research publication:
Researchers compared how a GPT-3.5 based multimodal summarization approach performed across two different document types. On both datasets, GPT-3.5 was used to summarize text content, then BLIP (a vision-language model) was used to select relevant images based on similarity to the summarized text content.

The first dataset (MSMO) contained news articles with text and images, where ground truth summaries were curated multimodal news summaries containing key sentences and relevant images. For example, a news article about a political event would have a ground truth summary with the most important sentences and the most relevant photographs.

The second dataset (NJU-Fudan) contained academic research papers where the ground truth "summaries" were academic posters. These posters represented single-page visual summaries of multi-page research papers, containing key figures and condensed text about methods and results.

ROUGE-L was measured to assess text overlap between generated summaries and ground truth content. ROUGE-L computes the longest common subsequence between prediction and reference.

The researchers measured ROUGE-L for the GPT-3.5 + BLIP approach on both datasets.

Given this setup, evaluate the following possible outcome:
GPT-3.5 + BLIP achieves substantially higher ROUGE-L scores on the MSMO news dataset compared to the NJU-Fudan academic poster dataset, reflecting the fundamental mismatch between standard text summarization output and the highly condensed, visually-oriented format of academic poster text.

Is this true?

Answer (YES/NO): YES